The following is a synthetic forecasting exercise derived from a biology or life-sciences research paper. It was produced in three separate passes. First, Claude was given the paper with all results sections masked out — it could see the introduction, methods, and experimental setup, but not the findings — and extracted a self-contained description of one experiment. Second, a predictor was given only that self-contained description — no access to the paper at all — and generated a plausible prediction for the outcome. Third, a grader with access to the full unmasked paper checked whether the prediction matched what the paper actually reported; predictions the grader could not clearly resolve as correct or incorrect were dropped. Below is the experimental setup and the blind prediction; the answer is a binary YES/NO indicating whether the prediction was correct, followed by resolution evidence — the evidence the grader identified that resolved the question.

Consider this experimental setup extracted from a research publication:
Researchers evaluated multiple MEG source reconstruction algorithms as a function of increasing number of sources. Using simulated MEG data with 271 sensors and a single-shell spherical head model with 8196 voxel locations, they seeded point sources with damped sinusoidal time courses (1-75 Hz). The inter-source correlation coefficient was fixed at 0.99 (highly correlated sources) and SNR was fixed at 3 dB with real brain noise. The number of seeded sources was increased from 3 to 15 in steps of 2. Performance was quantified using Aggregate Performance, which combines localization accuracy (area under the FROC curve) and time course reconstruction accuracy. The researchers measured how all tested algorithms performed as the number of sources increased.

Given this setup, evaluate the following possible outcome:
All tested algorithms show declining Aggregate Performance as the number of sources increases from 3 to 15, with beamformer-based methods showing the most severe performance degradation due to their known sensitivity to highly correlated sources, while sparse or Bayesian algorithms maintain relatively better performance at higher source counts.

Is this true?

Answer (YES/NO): NO